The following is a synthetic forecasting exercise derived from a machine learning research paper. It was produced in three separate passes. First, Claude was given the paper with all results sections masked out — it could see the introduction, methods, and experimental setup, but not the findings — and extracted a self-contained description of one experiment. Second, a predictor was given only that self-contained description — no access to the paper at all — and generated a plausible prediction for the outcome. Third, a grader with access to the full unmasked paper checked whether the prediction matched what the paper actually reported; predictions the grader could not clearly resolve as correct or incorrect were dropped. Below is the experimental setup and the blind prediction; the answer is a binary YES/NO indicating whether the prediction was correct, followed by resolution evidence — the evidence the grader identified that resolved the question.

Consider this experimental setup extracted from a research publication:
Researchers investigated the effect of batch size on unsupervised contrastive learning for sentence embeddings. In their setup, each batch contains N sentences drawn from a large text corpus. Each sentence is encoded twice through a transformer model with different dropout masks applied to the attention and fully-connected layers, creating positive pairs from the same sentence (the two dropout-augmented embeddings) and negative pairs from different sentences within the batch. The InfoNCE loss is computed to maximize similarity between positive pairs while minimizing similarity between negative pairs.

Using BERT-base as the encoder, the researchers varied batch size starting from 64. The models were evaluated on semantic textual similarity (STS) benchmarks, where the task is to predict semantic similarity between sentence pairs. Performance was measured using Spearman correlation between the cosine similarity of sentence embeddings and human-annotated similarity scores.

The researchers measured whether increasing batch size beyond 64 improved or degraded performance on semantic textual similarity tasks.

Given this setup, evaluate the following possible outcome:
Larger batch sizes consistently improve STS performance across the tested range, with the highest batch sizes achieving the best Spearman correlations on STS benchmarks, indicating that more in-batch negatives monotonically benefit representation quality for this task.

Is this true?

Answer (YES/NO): NO